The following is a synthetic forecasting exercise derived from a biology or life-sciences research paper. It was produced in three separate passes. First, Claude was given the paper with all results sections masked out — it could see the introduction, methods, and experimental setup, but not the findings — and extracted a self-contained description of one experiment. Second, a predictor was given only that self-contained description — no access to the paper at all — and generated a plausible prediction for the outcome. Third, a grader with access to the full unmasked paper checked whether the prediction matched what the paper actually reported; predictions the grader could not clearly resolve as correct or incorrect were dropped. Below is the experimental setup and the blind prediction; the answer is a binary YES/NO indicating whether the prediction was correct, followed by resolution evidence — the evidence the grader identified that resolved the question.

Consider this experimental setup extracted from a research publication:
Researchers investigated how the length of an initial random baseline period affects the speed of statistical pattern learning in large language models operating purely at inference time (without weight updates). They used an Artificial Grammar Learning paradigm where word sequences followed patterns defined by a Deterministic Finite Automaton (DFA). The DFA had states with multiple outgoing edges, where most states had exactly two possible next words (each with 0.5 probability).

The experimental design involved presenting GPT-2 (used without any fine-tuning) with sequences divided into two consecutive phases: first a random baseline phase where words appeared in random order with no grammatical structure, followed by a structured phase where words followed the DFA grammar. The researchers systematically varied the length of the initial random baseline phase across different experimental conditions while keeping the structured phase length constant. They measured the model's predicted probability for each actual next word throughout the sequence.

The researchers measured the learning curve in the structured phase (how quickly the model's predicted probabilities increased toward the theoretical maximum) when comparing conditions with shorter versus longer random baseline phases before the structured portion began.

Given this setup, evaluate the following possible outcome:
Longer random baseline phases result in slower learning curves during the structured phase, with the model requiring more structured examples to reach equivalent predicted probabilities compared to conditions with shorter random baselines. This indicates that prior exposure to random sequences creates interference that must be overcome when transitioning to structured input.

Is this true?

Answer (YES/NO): YES